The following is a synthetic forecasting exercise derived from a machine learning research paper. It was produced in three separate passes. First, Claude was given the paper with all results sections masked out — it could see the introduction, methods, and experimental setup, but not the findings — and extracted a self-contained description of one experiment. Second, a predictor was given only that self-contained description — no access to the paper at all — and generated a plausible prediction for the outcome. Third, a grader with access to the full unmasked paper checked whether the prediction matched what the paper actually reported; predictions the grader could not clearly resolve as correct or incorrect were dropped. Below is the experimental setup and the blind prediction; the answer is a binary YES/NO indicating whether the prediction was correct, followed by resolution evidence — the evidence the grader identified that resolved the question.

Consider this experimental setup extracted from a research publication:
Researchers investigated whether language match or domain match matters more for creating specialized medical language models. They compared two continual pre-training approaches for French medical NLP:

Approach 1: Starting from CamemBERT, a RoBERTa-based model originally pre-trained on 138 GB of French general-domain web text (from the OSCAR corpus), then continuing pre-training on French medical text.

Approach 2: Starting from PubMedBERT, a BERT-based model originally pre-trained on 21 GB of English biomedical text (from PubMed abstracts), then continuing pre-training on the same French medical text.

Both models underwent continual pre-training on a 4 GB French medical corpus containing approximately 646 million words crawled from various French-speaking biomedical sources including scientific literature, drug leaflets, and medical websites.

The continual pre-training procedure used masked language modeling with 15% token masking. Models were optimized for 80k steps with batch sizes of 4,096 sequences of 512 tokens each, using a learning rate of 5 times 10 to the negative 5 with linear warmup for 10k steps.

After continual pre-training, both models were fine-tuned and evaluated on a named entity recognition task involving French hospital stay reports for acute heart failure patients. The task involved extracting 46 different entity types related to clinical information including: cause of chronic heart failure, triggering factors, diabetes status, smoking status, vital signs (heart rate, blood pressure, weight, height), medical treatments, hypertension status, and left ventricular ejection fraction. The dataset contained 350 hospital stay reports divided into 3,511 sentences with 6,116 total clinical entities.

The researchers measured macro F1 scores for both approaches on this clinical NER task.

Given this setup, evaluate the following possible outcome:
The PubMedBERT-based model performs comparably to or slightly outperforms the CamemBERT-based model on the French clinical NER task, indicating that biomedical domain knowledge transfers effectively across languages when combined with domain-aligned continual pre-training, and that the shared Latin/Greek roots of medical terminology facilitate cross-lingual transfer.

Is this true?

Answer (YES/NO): NO